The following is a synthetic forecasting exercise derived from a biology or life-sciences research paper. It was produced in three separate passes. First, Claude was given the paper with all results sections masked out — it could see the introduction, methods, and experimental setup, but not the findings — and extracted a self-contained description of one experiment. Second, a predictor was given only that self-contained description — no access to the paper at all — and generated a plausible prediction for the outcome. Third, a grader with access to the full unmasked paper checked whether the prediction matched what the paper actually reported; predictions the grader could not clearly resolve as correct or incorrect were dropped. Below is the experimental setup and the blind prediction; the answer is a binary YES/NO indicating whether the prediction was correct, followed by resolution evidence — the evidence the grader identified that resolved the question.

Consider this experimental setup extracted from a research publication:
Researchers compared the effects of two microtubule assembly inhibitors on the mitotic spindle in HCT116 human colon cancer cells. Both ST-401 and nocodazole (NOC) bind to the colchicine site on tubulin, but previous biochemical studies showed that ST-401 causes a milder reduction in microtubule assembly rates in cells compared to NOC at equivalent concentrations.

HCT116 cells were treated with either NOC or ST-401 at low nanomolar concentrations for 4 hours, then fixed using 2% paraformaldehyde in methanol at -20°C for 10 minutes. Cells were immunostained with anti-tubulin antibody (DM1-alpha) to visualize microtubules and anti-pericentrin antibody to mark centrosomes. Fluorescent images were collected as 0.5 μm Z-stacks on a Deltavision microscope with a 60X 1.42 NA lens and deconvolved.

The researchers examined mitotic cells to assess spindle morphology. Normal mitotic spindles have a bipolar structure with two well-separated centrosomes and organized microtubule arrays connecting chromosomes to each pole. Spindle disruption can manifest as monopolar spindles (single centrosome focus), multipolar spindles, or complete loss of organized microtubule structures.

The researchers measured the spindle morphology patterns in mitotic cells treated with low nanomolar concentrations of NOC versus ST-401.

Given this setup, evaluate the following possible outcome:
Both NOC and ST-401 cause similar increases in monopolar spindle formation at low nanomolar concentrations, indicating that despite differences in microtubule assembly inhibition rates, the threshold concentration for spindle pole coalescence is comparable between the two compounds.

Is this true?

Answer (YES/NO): NO